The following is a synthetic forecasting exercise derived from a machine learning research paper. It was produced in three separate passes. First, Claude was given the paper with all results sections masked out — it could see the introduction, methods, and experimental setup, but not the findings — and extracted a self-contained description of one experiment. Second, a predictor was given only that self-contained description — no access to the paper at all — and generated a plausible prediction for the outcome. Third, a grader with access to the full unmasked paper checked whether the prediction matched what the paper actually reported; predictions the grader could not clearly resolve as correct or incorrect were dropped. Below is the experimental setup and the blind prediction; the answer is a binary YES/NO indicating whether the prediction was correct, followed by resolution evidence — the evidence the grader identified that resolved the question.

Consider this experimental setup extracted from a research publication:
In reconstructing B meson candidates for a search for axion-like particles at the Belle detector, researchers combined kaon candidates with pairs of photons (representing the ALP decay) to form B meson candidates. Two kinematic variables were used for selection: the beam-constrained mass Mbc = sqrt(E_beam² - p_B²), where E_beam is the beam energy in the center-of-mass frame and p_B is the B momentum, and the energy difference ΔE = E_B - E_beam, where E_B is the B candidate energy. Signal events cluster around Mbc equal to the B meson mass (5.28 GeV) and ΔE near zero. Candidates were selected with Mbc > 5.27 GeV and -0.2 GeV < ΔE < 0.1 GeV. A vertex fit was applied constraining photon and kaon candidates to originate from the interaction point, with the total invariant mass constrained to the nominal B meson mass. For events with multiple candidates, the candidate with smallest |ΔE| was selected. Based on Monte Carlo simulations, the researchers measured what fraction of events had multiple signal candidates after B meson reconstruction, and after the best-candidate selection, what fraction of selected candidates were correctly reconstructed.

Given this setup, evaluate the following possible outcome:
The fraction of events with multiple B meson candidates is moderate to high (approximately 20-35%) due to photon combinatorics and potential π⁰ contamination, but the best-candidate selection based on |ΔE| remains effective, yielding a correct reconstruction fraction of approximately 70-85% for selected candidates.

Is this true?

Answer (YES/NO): YES